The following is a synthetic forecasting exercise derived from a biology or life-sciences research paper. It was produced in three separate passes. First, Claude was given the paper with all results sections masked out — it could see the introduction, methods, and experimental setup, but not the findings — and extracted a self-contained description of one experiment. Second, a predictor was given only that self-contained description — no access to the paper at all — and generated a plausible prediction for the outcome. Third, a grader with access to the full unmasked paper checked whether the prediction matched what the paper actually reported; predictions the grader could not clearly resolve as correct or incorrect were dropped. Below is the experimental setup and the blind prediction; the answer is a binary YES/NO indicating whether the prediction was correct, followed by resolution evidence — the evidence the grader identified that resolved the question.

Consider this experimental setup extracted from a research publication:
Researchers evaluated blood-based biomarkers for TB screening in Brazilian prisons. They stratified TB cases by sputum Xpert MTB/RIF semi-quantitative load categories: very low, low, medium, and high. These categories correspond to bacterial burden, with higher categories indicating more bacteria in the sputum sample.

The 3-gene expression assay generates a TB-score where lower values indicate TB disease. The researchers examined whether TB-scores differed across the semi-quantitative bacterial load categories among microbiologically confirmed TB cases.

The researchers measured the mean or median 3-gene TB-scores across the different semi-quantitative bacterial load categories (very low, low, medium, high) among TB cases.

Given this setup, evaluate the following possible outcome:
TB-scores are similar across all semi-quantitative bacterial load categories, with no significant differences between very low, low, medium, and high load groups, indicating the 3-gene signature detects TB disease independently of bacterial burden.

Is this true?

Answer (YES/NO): NO